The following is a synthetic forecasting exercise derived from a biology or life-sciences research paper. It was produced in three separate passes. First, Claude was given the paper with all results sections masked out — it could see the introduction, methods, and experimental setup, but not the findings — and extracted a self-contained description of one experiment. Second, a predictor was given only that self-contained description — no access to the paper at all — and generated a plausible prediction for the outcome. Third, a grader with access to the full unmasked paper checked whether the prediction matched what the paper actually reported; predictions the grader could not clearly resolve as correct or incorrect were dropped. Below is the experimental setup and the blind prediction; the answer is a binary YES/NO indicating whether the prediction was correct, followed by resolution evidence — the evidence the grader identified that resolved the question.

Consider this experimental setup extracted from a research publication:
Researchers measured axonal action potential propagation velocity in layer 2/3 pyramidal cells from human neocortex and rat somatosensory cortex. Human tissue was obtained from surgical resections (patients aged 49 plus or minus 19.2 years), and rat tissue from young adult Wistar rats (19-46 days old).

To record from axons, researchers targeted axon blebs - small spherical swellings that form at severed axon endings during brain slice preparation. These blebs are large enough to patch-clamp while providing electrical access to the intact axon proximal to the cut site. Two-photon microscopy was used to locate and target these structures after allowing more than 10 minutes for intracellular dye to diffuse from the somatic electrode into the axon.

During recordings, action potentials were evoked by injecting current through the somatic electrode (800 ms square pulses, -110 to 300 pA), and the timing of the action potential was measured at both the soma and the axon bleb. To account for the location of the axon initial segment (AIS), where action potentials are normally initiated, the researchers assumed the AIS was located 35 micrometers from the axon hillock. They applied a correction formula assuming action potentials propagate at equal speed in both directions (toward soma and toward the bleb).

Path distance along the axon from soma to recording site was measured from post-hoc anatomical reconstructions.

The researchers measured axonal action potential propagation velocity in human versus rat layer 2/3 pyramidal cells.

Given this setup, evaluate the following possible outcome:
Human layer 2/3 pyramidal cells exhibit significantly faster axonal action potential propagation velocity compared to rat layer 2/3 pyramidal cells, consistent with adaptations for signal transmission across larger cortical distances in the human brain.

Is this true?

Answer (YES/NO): NO